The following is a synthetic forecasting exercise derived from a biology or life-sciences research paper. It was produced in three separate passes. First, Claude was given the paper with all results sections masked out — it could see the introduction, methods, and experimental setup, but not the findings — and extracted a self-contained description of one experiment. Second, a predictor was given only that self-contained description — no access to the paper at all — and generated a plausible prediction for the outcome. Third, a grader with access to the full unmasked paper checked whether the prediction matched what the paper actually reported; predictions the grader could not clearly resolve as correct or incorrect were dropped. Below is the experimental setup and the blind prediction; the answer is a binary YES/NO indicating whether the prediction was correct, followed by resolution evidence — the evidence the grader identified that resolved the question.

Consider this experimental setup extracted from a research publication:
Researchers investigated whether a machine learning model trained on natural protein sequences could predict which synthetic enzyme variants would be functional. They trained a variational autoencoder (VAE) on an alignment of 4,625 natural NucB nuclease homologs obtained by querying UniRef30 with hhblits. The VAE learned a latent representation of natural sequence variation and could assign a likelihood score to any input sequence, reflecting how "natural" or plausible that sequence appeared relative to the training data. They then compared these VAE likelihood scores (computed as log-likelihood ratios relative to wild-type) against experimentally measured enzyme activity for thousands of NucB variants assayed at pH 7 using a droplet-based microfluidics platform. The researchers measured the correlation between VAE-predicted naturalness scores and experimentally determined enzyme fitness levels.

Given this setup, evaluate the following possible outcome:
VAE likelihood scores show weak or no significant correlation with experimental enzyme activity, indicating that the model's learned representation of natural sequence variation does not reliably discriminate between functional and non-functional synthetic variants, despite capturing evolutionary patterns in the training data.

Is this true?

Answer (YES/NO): NO